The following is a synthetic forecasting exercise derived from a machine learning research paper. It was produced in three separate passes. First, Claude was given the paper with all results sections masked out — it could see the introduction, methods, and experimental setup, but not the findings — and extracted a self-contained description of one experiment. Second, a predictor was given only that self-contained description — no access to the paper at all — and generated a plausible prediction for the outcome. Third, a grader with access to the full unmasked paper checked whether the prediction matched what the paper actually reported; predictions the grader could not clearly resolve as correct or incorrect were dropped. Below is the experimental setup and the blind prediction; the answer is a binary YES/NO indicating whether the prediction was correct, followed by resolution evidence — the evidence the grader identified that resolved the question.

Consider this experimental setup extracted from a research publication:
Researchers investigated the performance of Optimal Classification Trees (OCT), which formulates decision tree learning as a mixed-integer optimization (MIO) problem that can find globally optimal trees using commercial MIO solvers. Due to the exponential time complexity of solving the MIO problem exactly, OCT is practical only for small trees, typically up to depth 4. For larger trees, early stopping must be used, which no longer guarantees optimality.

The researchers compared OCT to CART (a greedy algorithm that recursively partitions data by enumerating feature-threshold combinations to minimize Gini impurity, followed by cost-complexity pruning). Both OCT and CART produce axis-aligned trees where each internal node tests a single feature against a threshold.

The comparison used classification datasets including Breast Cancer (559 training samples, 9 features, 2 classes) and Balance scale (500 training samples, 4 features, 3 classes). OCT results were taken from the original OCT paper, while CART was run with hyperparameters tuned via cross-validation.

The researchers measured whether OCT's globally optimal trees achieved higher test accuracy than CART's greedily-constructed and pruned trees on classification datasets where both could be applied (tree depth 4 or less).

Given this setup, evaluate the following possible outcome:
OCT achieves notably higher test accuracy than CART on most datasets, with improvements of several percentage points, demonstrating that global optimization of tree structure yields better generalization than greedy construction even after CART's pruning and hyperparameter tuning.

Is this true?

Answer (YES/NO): NO